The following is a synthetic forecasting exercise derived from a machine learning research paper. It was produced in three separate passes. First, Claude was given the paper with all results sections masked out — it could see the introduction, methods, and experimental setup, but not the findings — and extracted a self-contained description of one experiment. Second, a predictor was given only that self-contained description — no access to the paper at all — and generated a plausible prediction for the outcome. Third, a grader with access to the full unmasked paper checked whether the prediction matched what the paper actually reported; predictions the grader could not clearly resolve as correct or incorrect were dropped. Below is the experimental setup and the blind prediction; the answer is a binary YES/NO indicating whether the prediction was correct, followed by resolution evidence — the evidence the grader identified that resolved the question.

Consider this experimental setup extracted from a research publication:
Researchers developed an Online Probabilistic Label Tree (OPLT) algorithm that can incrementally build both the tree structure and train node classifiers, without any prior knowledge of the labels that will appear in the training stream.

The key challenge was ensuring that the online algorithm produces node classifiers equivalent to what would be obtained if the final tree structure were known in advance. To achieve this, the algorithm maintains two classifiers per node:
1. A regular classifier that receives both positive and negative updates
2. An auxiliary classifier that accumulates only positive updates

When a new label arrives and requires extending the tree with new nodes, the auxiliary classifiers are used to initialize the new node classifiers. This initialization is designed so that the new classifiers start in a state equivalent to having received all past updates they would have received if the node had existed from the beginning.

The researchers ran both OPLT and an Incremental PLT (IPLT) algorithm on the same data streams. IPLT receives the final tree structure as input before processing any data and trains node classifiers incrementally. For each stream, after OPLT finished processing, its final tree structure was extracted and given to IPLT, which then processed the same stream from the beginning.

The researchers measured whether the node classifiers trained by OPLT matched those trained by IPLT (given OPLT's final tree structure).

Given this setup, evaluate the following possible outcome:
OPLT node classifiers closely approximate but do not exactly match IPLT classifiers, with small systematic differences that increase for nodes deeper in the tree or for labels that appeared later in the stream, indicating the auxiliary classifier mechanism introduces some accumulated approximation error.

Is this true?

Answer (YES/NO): NO